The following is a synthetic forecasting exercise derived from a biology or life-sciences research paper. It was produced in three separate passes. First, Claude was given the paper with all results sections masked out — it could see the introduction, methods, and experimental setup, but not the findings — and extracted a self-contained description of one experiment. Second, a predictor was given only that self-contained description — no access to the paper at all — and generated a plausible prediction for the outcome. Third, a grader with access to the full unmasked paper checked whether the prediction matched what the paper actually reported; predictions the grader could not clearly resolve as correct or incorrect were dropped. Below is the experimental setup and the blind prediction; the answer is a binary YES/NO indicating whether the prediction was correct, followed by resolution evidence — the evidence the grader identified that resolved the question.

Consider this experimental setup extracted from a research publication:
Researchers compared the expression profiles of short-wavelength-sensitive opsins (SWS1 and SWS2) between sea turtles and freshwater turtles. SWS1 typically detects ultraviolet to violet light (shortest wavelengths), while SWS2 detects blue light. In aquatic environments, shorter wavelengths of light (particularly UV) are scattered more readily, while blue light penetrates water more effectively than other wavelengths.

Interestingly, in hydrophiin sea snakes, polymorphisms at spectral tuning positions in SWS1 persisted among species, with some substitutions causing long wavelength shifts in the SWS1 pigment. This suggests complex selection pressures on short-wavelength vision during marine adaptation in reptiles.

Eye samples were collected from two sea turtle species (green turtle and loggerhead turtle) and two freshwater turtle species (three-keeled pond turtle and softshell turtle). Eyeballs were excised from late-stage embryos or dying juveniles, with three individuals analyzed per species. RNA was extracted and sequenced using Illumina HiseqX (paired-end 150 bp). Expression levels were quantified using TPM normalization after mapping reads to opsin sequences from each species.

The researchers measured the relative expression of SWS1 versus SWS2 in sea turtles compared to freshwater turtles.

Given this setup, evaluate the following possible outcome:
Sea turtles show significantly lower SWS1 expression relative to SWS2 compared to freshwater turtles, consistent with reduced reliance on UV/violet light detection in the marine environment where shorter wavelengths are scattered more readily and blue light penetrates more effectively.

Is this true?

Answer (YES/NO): NO